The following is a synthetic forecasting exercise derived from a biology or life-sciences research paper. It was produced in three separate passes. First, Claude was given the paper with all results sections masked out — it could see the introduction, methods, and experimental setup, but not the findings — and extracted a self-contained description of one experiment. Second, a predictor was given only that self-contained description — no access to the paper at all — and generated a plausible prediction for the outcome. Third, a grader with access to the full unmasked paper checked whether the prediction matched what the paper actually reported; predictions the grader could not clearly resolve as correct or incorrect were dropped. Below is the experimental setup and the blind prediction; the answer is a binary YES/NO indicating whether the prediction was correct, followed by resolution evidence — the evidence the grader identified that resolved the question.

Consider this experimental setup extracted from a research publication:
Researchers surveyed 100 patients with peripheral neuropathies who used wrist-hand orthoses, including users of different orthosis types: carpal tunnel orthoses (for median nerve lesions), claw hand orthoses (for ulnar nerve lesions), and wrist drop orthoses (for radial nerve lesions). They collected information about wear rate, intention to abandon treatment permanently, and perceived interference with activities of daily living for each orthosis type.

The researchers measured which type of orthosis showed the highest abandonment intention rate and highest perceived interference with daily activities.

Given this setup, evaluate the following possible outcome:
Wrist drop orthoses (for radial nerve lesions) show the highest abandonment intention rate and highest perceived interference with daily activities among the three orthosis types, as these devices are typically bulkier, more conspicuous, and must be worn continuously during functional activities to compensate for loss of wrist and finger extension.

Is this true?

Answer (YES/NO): NO